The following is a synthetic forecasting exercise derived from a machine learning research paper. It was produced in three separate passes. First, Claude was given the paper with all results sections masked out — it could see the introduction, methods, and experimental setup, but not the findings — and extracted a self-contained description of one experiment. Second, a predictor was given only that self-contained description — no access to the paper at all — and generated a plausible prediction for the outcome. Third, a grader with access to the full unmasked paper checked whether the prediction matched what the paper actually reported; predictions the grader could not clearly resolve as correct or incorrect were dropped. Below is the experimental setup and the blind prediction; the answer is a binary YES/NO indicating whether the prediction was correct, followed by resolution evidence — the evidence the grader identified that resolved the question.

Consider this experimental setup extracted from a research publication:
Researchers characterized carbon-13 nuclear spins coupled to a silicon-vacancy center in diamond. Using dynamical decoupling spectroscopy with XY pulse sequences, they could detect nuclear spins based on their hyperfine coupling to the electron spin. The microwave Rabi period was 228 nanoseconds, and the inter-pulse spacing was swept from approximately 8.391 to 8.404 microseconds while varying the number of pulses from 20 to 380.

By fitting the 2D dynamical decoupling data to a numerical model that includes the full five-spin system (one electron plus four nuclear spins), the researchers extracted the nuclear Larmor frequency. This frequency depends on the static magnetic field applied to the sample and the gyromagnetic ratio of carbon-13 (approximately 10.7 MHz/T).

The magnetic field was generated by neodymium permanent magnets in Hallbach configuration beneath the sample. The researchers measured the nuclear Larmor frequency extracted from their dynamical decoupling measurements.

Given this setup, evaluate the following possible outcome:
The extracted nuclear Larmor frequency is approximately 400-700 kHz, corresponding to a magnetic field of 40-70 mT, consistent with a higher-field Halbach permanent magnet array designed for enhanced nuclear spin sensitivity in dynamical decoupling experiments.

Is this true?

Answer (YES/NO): NO